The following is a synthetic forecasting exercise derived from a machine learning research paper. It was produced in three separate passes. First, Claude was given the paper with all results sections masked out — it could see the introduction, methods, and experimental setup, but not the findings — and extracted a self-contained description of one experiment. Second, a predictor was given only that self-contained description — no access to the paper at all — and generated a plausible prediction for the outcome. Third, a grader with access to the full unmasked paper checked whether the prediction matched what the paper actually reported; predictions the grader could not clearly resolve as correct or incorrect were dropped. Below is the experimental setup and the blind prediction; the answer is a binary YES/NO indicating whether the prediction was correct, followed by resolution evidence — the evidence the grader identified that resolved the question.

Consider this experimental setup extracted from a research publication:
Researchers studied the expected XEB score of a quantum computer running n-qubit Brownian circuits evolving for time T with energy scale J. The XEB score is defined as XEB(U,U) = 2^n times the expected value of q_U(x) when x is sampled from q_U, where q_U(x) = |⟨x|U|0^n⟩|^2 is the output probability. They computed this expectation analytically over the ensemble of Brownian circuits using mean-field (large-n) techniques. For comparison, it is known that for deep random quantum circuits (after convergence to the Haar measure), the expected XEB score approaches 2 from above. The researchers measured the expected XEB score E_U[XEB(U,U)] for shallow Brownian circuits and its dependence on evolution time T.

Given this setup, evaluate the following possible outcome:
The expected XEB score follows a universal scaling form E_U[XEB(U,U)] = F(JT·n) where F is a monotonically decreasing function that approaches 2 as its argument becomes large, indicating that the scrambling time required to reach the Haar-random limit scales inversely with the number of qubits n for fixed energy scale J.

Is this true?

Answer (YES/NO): NO